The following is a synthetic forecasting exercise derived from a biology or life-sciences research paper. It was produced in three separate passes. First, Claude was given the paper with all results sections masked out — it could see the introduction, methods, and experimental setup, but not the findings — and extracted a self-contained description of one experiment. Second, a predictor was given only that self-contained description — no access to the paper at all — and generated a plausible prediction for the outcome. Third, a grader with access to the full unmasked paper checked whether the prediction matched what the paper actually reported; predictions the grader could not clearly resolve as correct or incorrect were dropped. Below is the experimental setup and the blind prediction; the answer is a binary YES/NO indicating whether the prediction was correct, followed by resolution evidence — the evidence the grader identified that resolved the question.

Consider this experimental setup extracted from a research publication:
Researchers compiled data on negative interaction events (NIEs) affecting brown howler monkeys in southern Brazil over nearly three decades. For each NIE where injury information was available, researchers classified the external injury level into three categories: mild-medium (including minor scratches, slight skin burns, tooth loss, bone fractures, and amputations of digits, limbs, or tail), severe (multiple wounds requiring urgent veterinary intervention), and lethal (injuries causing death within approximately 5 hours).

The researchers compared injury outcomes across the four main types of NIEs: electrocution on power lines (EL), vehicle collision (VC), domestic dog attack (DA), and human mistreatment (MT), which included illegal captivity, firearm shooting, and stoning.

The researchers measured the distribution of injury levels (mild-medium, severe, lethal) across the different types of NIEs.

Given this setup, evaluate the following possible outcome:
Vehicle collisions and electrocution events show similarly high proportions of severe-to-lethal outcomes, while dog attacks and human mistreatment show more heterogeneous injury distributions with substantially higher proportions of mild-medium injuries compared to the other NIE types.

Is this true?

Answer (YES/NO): NO